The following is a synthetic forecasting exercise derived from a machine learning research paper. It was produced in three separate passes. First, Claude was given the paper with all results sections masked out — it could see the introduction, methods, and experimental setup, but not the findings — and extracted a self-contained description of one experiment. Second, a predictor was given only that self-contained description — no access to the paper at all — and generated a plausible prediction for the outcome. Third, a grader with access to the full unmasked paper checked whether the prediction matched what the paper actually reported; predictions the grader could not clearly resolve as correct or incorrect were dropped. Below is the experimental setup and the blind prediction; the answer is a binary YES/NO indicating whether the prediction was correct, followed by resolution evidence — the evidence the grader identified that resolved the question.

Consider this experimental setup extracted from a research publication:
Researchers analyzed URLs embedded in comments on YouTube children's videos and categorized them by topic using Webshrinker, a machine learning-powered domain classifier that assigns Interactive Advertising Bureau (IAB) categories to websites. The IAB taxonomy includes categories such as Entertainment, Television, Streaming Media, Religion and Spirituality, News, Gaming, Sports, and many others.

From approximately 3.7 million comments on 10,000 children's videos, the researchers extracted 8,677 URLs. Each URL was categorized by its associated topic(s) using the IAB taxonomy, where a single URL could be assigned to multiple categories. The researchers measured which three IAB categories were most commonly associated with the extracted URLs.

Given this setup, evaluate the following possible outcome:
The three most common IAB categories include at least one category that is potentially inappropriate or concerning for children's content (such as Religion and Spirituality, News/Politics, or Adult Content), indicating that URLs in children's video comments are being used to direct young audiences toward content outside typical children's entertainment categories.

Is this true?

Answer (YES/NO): NO